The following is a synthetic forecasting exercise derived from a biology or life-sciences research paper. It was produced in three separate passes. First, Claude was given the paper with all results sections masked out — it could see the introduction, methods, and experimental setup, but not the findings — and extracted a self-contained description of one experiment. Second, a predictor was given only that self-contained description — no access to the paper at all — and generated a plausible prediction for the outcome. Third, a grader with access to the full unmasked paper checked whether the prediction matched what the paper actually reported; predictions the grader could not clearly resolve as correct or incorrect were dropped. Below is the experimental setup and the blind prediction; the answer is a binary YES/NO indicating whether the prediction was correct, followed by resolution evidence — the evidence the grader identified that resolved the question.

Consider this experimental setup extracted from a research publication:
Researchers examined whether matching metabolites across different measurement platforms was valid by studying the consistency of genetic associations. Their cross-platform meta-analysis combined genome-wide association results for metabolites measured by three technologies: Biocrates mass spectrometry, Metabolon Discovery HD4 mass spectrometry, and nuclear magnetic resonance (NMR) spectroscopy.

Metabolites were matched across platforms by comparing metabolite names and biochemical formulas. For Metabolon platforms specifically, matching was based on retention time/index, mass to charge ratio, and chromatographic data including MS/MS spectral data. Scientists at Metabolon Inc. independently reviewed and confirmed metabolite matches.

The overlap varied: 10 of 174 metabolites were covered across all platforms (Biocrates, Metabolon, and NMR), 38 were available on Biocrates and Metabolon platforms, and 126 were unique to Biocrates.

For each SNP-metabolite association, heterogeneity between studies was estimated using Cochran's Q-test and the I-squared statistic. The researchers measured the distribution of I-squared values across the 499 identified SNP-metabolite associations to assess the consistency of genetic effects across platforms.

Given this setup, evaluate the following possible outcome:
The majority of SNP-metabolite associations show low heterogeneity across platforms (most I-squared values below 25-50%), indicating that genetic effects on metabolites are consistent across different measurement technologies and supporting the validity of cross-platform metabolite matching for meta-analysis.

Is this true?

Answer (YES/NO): YES